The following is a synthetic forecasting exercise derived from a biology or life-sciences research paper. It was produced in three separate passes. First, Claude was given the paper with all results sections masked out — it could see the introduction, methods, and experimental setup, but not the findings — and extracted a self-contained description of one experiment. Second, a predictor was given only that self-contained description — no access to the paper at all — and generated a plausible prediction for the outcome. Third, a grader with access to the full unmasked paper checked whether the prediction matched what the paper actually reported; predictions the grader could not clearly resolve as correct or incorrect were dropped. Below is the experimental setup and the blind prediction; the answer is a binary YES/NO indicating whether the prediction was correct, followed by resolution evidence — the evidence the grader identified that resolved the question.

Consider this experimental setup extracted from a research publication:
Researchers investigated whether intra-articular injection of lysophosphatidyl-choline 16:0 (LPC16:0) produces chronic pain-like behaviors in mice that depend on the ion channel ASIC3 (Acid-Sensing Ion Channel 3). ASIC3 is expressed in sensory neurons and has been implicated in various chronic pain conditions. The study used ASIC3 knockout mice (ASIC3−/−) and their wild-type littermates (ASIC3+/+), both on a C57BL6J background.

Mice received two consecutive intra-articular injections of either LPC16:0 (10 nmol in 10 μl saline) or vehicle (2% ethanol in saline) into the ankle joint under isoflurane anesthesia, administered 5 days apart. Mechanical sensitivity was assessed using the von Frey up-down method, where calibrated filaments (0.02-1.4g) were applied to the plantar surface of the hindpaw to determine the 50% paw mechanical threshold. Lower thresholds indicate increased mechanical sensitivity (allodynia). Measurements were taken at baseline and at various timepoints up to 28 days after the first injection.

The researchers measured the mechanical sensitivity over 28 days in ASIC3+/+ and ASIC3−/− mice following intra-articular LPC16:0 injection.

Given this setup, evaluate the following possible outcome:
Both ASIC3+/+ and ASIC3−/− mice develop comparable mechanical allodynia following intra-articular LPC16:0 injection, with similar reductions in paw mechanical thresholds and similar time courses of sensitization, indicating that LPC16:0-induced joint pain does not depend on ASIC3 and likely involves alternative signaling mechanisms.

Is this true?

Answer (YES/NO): NO